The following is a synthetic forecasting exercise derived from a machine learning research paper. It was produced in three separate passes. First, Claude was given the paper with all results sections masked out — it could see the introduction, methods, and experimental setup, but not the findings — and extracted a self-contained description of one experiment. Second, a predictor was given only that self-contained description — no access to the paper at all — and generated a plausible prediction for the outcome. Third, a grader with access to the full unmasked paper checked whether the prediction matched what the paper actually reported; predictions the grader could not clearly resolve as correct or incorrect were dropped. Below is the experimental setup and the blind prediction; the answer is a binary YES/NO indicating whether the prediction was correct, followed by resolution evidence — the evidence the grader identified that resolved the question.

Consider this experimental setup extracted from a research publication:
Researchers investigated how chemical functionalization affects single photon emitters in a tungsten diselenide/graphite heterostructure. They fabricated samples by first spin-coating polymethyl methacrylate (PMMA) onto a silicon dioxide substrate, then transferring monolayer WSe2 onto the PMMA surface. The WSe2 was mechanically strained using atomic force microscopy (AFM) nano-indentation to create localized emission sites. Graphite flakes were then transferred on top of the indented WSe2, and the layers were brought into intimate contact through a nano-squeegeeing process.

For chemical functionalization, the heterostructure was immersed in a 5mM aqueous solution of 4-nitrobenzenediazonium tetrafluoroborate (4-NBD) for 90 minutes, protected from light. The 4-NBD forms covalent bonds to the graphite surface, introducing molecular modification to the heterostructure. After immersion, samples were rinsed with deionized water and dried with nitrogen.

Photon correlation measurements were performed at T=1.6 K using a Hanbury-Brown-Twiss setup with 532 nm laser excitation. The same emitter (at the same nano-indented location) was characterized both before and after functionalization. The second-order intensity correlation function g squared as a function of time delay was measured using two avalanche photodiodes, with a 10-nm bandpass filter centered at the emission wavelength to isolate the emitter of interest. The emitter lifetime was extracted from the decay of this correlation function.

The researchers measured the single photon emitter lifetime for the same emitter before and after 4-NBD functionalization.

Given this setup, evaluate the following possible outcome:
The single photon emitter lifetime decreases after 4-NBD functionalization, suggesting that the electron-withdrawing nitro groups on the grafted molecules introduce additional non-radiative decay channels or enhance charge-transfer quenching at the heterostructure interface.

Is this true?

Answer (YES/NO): YES